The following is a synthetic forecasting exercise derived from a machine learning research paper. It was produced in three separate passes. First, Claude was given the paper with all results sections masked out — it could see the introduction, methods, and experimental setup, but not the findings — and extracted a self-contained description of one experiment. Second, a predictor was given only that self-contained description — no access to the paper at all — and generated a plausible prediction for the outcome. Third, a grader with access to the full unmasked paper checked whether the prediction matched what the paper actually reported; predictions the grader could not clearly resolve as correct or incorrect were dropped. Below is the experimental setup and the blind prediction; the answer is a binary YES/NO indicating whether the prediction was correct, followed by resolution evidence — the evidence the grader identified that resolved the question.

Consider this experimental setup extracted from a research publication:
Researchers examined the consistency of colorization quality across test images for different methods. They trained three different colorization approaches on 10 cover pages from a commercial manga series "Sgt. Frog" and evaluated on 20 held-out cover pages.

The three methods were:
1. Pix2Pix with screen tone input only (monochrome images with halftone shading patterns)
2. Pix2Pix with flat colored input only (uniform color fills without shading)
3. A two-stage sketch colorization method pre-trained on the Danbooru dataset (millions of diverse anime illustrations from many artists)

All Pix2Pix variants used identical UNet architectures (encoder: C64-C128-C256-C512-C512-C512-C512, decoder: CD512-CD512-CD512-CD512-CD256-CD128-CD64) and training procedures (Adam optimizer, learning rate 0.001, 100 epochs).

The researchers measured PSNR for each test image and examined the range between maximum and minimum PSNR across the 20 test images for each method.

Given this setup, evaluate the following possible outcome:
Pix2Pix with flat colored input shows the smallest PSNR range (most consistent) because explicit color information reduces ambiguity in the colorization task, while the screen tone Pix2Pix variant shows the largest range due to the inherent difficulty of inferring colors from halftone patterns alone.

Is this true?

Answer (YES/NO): NO